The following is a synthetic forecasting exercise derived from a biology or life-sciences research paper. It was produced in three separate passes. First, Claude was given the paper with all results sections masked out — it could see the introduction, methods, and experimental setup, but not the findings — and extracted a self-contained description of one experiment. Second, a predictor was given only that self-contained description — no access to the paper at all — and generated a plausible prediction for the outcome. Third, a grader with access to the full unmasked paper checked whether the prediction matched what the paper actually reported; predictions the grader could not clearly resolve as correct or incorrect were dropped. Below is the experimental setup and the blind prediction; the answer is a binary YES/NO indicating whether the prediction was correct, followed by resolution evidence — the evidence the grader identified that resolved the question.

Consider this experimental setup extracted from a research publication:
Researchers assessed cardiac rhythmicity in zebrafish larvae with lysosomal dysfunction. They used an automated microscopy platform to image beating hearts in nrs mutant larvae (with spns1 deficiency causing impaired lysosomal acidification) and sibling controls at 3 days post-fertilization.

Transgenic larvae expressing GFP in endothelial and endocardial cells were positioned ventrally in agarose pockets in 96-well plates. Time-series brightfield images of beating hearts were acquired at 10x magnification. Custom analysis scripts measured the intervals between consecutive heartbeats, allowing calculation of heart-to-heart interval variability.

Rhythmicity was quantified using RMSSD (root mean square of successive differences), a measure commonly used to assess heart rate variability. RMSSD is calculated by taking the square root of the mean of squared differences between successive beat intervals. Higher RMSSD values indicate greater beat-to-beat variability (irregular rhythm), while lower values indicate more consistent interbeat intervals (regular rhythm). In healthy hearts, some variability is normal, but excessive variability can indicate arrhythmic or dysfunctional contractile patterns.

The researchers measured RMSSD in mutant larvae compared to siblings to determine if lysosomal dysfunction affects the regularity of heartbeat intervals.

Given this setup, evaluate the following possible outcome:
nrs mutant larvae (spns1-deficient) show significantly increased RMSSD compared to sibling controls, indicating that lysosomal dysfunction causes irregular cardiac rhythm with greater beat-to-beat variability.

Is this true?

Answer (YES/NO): NO